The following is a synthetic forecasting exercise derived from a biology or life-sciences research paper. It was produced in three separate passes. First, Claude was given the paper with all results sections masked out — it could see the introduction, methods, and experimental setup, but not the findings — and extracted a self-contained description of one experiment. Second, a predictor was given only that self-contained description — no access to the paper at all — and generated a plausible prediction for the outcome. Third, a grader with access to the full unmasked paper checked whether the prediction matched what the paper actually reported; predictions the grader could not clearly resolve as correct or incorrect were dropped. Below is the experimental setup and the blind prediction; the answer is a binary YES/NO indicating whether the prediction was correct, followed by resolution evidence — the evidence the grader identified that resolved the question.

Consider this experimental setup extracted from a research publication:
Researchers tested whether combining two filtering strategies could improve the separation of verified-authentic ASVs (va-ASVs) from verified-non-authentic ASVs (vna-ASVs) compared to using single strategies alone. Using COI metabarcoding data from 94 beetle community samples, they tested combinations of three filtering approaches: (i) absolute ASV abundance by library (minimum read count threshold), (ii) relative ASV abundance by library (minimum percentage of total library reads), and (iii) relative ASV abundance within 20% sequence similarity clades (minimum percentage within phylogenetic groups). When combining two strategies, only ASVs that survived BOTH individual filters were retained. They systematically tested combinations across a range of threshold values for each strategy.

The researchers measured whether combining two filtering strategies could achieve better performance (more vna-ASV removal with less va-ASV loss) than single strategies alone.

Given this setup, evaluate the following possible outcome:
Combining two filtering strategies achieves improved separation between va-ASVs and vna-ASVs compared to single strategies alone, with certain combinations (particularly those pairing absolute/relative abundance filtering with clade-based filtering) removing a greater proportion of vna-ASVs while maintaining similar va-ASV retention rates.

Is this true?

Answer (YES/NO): YES